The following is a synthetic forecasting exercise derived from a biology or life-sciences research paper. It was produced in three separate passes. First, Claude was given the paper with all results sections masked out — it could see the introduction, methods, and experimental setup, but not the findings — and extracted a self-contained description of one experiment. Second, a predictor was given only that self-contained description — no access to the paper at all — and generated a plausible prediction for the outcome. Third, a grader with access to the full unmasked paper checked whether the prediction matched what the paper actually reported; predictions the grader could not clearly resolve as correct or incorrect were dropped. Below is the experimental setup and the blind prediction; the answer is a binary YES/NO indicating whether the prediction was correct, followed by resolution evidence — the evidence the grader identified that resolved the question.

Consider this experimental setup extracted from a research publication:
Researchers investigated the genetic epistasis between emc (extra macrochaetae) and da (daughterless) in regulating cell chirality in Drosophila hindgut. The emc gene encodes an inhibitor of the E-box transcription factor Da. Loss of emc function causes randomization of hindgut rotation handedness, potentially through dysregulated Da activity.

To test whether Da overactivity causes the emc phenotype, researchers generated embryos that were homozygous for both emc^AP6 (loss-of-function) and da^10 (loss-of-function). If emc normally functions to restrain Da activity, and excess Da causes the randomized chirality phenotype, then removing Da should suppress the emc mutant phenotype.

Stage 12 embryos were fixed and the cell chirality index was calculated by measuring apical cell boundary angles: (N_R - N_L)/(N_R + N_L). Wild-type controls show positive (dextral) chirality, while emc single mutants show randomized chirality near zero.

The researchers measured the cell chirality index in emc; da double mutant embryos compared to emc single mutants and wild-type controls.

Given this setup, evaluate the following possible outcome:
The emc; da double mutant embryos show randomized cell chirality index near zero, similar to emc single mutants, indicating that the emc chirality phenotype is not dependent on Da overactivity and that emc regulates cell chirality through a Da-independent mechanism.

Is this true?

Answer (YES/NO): NO